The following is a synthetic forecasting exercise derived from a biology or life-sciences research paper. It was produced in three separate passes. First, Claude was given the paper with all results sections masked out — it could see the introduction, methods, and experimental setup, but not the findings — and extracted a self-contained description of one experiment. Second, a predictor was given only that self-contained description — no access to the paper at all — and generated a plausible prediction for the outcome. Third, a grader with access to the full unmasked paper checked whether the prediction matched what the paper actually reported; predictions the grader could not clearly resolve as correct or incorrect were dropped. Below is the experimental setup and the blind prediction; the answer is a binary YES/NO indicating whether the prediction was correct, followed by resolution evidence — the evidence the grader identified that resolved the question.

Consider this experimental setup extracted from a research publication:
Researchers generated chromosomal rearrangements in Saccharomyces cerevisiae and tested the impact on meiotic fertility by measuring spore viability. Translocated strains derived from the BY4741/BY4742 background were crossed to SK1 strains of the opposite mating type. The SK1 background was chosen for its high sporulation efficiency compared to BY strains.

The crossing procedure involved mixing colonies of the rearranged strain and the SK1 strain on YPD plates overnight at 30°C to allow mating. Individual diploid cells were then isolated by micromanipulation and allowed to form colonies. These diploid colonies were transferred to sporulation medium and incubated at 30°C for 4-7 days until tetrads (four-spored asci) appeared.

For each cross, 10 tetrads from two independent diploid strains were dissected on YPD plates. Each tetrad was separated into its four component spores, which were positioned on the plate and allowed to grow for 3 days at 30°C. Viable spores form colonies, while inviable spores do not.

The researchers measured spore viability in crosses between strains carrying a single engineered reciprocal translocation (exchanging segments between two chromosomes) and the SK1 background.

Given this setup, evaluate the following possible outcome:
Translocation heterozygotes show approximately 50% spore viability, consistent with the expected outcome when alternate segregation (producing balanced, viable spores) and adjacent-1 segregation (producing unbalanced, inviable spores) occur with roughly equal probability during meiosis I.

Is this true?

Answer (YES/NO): NO